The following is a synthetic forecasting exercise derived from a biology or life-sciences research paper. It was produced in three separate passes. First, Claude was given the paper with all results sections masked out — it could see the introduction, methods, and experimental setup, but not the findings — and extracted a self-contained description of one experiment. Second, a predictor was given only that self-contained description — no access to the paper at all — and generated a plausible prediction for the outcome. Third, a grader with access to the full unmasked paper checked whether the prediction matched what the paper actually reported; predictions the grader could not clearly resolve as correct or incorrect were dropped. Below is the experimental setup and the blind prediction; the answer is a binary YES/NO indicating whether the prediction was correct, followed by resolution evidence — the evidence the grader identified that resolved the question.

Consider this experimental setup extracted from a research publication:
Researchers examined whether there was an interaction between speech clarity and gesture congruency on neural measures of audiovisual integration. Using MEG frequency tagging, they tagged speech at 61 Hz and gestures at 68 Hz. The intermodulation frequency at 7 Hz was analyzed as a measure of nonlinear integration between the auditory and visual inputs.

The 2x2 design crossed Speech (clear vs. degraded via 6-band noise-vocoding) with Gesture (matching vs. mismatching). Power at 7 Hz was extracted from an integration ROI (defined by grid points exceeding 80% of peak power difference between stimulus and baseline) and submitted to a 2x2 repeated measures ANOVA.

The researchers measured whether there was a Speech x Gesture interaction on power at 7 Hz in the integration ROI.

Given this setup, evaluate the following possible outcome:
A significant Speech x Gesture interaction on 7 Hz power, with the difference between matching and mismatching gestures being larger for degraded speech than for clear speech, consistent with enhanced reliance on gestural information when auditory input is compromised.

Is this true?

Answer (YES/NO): NO